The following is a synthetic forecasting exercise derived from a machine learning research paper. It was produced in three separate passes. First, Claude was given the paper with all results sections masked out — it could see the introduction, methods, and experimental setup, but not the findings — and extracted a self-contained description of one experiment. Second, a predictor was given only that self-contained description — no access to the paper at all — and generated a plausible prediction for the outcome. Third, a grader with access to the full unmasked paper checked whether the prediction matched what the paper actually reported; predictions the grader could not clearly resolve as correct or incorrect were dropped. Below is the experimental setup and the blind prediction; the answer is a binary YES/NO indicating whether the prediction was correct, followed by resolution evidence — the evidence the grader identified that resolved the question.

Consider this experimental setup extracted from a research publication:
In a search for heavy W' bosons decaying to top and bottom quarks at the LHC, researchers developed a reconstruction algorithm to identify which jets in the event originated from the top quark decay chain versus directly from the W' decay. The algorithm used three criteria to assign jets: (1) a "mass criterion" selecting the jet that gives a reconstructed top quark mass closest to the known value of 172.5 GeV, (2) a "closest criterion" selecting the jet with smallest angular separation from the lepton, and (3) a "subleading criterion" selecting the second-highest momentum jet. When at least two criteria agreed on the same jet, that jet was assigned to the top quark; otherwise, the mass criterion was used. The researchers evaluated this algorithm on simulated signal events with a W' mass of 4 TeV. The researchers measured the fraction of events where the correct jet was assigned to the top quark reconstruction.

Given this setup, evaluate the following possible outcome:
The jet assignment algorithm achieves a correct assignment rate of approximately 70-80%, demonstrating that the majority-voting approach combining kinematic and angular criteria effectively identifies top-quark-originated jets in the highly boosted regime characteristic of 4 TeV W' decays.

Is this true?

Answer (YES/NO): NO